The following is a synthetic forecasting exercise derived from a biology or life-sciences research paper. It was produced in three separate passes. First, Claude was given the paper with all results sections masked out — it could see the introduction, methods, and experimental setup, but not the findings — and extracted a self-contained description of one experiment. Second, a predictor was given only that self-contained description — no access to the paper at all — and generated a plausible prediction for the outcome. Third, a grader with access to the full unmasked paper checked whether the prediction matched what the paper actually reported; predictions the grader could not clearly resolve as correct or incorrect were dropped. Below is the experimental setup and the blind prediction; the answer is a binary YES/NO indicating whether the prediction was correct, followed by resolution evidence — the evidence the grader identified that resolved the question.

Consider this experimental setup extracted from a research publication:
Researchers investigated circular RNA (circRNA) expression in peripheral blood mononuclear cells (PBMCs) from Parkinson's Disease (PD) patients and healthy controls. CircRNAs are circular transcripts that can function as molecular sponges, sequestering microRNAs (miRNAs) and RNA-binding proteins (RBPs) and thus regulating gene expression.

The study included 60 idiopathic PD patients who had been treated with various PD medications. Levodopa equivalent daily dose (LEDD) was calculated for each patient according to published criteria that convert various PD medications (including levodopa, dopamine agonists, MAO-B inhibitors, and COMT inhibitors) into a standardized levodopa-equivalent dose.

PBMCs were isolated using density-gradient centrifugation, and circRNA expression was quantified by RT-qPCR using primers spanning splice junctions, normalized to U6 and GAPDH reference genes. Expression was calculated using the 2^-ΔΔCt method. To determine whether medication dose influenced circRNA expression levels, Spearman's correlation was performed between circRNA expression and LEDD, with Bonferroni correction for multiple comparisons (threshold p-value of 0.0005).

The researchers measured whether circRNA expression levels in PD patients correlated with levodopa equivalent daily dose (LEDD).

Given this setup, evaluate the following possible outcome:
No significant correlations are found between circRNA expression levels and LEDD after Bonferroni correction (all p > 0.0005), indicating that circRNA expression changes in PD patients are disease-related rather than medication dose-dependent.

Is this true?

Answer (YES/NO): YES